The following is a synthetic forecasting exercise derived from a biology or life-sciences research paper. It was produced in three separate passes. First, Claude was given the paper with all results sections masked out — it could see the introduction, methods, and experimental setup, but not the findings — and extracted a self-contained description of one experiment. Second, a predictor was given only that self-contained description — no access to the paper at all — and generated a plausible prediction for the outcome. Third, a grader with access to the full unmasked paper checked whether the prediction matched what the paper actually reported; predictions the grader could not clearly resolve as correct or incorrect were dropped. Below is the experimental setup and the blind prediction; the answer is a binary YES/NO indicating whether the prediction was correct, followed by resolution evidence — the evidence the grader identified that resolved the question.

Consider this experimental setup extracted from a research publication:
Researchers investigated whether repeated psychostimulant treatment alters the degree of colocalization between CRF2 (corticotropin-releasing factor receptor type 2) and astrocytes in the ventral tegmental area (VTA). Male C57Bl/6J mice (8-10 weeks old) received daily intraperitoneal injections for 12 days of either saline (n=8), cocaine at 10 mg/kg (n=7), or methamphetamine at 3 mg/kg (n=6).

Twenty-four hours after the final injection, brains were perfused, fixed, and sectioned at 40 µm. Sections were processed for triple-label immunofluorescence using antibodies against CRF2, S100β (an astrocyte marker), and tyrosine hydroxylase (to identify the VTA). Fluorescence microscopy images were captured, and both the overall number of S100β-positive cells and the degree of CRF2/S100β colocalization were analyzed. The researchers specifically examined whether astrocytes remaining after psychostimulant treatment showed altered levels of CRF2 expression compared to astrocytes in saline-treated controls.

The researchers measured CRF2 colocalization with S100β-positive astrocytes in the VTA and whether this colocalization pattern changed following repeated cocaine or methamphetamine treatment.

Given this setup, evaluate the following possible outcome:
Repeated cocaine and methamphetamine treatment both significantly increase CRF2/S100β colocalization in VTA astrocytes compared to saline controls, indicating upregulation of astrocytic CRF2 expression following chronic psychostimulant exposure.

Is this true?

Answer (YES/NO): YES